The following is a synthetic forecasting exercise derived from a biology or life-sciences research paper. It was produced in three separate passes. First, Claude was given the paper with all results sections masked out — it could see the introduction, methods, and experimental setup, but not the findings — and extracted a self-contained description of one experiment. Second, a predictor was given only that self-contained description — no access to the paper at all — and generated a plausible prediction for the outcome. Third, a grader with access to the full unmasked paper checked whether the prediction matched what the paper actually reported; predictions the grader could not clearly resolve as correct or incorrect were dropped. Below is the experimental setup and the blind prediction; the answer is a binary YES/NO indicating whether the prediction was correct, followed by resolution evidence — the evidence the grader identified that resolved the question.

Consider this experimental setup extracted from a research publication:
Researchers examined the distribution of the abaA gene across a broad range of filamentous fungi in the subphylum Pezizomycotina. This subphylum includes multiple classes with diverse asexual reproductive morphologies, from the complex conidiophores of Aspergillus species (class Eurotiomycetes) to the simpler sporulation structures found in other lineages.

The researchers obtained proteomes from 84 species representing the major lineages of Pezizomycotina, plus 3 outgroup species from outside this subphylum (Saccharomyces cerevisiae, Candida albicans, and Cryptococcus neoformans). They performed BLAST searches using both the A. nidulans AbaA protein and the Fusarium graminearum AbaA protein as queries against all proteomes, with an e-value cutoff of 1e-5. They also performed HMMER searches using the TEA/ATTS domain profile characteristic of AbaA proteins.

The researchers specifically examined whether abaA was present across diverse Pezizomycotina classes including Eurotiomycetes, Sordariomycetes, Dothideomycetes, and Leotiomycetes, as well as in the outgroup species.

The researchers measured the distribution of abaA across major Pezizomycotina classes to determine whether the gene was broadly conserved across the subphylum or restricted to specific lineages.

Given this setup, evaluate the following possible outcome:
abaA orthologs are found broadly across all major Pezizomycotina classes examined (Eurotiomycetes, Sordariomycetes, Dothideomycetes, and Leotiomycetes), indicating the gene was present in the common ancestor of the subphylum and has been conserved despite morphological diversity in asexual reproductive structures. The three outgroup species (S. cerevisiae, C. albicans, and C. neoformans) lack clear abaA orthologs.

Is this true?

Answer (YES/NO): NO